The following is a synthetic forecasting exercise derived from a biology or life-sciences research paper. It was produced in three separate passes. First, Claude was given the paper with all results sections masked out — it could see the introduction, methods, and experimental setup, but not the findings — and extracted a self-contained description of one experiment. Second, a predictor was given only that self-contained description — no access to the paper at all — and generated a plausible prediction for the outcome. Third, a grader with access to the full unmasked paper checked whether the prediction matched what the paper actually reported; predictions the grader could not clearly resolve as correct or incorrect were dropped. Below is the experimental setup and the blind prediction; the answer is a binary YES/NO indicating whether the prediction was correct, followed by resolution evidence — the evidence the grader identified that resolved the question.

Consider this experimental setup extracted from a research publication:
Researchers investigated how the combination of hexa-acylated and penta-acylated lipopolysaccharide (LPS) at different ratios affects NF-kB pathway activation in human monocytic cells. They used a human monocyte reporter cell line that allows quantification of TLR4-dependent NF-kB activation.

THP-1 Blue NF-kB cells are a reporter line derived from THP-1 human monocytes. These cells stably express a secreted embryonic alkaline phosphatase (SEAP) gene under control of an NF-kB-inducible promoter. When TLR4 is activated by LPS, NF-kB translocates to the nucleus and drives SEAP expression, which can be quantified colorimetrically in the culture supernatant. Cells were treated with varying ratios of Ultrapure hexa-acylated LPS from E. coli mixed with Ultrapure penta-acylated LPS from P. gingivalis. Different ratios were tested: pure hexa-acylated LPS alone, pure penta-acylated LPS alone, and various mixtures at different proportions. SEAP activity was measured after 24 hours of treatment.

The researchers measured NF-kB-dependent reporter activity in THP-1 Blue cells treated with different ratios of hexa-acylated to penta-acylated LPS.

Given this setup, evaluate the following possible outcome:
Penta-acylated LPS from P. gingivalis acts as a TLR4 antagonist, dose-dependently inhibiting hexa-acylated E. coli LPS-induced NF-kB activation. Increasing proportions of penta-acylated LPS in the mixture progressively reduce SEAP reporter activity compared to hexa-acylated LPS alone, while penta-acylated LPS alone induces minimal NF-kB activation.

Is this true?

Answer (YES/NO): YES